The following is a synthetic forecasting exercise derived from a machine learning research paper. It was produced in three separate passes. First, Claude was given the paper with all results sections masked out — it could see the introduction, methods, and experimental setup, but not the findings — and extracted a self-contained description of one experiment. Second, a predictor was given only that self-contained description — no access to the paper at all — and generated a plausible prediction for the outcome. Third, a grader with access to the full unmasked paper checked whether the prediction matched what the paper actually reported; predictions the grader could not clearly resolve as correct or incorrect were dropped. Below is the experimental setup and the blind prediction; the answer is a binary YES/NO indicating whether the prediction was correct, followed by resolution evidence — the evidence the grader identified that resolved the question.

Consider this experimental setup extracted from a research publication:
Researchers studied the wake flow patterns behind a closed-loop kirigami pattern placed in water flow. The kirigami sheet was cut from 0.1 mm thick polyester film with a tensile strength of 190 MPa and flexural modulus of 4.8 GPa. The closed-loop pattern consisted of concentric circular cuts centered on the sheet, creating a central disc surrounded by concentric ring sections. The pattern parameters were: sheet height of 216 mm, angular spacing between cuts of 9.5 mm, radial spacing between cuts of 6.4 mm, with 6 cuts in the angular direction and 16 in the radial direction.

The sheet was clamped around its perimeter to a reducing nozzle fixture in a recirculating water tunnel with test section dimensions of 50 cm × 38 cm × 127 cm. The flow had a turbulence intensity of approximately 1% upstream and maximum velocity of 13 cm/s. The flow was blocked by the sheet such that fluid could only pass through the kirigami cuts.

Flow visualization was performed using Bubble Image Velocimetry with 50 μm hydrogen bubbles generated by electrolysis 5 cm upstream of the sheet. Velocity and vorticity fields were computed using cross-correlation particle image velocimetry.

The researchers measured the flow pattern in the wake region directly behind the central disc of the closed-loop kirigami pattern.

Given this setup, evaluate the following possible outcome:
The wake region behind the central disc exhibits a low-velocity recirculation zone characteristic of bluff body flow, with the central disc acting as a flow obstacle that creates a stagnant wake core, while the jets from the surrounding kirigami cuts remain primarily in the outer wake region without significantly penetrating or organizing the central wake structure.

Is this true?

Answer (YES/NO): NO